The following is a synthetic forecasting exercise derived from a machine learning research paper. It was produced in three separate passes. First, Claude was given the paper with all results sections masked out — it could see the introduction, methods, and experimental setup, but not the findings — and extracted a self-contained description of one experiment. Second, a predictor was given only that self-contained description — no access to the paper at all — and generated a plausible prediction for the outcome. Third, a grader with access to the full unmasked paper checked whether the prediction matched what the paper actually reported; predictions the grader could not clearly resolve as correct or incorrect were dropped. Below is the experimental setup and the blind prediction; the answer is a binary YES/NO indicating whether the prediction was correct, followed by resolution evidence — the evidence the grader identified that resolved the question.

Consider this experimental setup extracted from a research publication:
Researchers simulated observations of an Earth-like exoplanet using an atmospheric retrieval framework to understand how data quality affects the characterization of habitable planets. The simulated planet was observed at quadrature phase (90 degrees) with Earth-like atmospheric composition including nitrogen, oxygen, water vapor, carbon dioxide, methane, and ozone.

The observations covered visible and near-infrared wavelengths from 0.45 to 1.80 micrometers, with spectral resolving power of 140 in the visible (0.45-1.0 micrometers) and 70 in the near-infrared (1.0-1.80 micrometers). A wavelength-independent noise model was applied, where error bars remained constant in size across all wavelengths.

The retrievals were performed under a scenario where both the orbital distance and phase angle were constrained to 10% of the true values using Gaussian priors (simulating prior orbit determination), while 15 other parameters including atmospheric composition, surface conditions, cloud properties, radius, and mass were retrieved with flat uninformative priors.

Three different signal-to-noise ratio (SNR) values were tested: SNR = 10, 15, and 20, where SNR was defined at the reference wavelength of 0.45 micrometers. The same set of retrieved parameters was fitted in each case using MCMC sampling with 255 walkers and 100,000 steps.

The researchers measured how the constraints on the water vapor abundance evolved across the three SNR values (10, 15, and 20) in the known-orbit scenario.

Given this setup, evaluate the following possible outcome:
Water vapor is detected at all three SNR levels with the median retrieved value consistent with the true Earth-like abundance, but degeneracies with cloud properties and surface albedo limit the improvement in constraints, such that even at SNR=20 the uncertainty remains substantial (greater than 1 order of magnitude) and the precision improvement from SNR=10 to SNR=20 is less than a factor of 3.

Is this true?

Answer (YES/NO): NO